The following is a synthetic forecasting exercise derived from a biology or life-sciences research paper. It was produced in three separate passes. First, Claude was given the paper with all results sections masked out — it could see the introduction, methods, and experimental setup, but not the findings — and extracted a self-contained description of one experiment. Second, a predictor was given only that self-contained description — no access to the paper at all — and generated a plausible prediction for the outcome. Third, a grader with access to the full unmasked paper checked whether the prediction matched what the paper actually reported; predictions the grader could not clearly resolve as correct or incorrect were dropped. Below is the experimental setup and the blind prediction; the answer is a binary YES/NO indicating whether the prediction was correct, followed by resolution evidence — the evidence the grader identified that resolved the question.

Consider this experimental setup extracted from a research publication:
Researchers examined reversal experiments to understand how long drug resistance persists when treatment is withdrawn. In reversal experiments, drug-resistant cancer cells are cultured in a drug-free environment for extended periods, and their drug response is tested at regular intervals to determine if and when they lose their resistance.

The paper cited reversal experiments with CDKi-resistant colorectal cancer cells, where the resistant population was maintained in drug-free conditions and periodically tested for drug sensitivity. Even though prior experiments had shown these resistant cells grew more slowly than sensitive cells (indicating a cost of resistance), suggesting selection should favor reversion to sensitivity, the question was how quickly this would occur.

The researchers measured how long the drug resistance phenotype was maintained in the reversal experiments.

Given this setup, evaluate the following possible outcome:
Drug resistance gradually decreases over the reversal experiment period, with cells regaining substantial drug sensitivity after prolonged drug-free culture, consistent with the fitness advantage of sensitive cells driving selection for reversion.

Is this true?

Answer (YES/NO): NO